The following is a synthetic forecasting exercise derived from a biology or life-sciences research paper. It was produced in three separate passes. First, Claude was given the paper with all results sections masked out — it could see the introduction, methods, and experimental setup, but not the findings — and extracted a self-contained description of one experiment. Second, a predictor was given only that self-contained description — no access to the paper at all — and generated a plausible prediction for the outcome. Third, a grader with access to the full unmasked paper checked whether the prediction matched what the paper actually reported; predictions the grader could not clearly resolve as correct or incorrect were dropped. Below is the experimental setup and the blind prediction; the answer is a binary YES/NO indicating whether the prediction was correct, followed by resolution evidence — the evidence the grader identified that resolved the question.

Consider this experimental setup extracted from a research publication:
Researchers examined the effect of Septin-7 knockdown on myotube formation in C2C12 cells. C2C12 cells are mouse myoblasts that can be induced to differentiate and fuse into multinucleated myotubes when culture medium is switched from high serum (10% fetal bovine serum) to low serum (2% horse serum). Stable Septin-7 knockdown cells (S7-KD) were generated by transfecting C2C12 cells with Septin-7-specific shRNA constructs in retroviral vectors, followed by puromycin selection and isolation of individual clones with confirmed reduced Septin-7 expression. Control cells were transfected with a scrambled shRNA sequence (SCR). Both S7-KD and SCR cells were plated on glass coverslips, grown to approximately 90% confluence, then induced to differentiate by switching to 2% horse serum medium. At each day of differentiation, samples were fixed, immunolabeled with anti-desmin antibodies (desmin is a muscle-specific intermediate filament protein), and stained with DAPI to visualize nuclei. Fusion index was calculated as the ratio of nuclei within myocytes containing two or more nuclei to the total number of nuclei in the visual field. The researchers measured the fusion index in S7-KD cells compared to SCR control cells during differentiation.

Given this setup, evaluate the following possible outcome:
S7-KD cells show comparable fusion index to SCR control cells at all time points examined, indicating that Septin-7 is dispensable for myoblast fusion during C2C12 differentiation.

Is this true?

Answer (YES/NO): NO